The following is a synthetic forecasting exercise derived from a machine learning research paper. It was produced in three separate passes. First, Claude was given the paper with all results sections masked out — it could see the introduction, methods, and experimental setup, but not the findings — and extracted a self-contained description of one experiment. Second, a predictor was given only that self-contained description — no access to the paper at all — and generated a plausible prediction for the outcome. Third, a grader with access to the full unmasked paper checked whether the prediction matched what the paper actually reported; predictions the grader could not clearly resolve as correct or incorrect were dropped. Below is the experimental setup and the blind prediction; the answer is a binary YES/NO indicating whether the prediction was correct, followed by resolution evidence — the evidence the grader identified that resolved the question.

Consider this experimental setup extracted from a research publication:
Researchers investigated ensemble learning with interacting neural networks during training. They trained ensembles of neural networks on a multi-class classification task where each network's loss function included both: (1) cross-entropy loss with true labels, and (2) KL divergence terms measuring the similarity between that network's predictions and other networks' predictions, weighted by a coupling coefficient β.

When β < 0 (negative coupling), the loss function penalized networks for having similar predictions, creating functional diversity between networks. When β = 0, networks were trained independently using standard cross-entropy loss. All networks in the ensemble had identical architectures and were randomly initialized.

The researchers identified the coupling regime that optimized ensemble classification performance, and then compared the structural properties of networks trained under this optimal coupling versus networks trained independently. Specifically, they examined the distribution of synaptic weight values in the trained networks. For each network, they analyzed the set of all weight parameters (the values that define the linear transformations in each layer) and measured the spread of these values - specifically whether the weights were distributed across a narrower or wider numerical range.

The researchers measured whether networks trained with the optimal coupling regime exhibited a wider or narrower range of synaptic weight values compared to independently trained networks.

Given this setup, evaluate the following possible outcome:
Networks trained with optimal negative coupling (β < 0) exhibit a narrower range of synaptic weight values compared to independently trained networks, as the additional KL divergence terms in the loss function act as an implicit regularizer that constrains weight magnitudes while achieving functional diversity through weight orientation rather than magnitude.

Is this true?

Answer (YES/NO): NO